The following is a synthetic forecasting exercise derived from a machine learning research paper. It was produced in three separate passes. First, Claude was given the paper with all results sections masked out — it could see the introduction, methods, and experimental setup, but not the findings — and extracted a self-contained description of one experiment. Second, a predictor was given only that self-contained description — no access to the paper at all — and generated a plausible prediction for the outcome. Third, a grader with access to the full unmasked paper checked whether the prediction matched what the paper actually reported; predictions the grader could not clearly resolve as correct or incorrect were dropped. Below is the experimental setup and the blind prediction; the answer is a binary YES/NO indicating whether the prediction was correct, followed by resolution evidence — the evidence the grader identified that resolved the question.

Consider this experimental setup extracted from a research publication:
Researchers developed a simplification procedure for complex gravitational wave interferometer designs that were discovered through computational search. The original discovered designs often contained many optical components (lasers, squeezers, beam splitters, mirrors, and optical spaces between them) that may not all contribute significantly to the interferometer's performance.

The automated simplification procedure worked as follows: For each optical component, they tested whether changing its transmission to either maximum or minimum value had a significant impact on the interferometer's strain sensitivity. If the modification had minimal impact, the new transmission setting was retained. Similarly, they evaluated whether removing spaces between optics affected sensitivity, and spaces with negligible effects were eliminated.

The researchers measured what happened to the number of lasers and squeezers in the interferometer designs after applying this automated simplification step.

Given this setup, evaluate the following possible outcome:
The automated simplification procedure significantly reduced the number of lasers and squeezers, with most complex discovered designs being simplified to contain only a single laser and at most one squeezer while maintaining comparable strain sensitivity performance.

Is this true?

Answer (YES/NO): NO